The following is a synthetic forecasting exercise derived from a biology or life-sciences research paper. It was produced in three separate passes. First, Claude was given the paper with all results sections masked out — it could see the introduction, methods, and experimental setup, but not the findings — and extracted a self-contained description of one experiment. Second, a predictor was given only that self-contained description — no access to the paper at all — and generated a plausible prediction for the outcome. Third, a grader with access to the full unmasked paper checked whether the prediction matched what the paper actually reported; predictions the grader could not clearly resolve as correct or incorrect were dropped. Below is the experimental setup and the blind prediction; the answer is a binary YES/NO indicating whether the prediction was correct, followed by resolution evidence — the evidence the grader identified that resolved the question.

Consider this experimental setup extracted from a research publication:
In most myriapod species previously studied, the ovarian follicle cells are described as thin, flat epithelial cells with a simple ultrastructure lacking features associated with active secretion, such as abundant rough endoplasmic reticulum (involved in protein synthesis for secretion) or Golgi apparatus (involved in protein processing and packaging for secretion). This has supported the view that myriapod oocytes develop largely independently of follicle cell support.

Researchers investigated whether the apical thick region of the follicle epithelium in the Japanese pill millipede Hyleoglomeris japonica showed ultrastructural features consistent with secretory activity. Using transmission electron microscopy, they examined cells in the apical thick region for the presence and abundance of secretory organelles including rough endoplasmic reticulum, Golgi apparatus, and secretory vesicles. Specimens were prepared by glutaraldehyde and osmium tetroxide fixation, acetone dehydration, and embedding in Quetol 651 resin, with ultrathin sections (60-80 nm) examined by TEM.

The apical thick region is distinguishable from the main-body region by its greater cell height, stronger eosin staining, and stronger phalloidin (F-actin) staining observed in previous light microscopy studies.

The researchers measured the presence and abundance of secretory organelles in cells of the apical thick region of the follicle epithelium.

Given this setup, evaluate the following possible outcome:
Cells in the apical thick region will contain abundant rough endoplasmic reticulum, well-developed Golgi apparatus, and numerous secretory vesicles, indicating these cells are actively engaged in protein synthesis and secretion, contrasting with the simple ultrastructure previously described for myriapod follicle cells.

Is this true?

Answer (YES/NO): YES